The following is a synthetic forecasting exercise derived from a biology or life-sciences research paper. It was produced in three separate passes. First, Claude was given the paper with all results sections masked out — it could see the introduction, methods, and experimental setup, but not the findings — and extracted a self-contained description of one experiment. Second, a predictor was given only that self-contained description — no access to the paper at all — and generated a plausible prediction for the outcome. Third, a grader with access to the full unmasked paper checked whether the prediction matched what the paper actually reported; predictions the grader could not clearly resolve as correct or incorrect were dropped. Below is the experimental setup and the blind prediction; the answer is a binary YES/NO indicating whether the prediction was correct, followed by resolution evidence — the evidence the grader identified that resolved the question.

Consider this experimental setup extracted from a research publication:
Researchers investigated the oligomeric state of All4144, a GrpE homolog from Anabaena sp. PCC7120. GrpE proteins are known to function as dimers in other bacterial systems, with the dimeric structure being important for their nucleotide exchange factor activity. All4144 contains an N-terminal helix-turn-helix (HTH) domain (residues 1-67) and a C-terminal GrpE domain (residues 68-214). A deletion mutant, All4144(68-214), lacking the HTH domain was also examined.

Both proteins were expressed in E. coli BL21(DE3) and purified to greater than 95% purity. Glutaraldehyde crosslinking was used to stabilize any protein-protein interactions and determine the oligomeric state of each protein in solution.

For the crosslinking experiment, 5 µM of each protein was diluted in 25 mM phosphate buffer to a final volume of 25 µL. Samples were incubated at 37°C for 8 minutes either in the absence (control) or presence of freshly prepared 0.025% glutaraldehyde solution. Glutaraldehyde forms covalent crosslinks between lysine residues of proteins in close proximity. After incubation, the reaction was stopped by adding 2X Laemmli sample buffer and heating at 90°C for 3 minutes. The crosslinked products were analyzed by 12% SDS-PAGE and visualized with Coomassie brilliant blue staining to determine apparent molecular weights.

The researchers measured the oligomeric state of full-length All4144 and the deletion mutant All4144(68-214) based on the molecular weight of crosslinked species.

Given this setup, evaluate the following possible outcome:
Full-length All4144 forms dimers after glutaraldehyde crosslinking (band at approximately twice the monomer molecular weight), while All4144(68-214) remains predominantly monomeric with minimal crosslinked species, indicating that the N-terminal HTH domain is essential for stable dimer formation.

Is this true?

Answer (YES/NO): NO